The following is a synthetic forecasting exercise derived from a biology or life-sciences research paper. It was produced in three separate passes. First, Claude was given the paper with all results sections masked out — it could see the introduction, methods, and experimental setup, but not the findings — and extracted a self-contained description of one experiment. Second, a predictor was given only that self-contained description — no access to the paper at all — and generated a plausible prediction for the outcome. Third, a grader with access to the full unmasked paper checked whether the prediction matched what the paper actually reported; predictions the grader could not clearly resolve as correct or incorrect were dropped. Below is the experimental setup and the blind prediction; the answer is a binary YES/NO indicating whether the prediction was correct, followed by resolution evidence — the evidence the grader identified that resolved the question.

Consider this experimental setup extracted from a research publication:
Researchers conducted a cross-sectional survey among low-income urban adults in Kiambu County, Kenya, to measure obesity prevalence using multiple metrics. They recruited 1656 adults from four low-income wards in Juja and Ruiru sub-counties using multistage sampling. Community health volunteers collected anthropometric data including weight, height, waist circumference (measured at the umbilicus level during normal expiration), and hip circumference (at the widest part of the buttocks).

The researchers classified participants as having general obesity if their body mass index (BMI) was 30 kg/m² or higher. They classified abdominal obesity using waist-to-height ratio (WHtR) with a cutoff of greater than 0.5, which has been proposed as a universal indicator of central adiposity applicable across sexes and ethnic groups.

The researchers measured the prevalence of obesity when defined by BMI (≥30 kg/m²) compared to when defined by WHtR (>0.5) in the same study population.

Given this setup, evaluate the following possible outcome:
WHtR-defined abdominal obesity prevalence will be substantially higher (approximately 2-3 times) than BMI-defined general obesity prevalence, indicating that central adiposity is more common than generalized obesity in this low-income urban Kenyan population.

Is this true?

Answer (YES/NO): YES